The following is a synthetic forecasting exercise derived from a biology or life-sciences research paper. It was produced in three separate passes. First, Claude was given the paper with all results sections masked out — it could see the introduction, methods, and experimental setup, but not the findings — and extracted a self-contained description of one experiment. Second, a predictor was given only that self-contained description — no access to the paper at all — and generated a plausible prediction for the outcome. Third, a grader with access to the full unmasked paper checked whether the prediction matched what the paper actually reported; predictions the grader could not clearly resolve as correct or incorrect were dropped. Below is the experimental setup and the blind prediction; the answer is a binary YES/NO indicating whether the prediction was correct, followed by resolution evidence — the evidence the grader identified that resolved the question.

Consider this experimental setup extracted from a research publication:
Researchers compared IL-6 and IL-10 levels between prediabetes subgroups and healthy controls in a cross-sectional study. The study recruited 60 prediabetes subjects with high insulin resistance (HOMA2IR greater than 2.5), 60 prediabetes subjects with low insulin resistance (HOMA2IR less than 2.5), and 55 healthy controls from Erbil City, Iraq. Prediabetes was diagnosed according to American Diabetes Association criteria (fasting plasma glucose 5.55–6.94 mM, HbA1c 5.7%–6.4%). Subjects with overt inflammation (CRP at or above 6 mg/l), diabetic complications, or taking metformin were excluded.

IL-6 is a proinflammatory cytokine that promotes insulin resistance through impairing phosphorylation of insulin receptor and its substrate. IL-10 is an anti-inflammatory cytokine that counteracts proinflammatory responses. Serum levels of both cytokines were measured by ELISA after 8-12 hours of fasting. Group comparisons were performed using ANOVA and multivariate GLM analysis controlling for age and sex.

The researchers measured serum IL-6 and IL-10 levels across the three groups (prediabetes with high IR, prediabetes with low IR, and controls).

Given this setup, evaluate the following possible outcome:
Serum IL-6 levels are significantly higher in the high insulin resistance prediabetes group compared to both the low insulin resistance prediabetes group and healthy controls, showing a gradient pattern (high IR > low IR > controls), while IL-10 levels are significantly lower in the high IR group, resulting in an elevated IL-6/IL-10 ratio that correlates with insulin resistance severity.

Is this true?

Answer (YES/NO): NO